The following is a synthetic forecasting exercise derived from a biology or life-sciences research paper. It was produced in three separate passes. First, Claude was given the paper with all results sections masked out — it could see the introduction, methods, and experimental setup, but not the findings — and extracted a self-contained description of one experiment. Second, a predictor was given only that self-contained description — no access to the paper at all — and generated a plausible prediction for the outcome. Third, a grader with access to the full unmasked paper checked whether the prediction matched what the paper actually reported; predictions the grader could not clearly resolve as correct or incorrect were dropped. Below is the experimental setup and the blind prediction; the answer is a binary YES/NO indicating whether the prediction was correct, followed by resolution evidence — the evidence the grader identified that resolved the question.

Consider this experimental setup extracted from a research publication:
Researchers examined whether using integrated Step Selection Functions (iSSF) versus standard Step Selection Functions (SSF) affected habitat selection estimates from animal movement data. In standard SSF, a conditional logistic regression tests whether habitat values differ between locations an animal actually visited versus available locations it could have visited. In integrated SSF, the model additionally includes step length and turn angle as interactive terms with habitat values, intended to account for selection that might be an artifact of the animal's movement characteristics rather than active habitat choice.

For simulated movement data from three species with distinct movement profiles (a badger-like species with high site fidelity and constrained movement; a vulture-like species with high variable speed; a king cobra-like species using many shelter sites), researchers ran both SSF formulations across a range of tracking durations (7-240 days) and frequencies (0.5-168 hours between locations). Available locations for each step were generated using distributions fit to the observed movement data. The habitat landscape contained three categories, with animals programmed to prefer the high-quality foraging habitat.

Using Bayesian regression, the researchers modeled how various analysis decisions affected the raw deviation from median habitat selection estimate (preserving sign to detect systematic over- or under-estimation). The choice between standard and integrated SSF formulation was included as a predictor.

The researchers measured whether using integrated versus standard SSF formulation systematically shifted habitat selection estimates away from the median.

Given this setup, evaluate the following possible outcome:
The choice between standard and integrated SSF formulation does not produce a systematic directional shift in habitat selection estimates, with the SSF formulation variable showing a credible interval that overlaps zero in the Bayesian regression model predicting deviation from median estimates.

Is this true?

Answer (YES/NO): YES